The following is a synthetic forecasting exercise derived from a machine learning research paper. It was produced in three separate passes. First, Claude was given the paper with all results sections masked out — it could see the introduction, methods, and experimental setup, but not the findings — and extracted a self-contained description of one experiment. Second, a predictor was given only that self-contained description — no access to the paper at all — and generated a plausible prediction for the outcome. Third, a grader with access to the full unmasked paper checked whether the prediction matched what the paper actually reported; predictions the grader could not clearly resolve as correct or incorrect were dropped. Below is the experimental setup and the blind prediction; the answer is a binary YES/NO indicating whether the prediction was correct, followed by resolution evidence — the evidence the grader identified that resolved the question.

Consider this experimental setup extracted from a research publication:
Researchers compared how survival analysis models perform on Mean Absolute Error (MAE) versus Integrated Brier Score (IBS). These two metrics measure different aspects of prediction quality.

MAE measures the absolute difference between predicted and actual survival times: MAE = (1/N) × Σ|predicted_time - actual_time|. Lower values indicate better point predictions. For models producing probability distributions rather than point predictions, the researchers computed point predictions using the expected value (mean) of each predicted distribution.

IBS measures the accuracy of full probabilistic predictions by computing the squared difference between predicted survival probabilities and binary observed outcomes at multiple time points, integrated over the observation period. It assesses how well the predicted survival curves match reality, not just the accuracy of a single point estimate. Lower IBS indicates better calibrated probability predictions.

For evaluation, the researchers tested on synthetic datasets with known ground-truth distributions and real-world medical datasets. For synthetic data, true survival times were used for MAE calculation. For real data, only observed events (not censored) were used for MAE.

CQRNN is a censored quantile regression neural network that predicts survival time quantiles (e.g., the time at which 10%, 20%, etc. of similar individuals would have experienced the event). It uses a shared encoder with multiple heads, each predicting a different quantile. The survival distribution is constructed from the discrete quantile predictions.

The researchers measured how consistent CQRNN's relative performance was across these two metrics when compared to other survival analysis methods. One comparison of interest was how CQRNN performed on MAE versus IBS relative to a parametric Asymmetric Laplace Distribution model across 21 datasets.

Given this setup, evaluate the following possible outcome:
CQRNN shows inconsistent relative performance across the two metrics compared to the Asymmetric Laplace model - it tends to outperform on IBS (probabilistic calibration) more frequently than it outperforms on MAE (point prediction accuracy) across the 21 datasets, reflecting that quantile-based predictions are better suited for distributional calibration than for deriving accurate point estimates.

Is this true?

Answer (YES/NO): NO